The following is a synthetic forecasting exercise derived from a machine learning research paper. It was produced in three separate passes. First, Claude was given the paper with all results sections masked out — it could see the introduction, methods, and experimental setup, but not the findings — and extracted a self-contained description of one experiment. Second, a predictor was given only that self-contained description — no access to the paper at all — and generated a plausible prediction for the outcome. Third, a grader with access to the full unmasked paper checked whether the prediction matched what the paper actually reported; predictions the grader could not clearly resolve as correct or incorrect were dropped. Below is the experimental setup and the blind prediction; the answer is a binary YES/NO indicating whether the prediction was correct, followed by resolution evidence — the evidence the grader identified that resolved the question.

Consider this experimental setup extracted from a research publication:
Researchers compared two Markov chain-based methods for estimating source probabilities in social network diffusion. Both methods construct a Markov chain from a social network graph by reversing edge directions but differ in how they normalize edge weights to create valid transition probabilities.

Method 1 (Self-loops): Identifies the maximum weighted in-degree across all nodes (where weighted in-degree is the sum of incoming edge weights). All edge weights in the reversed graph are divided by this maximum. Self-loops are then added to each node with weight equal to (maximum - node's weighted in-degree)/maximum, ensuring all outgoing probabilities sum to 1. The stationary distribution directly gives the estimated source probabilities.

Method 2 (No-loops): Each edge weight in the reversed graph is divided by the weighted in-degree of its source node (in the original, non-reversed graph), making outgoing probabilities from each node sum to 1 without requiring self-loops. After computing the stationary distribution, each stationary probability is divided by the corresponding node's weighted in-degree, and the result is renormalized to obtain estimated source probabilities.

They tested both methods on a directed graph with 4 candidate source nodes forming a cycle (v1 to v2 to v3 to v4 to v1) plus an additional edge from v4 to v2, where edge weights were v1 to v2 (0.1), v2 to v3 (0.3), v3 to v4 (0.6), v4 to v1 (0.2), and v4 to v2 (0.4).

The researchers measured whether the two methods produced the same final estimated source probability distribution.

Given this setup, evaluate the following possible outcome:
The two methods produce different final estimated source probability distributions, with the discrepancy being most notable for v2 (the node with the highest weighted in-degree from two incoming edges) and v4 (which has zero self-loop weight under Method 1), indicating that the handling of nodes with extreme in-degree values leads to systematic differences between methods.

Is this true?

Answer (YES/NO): NO